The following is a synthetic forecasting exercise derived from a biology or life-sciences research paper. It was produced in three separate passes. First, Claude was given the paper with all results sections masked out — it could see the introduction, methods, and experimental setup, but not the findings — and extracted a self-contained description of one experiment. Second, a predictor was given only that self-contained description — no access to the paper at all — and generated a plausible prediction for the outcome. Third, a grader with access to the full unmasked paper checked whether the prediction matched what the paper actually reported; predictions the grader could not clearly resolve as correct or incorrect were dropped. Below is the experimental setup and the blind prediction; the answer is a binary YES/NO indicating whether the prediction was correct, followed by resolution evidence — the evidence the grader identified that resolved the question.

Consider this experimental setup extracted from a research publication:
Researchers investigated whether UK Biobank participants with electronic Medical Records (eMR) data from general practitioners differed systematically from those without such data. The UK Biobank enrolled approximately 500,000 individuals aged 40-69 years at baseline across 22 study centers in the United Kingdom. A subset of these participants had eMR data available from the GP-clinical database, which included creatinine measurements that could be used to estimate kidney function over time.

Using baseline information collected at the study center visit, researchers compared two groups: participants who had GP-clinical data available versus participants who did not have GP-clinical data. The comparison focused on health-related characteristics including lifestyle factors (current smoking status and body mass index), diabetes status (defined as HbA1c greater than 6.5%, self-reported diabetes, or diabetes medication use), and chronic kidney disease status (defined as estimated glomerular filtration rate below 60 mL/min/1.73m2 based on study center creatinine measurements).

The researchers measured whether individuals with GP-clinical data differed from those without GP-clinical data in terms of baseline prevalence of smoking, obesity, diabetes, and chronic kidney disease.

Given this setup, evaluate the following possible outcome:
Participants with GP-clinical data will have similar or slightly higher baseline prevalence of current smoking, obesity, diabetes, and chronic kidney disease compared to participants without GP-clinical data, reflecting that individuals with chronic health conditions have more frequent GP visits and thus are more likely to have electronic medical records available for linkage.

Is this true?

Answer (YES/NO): YES